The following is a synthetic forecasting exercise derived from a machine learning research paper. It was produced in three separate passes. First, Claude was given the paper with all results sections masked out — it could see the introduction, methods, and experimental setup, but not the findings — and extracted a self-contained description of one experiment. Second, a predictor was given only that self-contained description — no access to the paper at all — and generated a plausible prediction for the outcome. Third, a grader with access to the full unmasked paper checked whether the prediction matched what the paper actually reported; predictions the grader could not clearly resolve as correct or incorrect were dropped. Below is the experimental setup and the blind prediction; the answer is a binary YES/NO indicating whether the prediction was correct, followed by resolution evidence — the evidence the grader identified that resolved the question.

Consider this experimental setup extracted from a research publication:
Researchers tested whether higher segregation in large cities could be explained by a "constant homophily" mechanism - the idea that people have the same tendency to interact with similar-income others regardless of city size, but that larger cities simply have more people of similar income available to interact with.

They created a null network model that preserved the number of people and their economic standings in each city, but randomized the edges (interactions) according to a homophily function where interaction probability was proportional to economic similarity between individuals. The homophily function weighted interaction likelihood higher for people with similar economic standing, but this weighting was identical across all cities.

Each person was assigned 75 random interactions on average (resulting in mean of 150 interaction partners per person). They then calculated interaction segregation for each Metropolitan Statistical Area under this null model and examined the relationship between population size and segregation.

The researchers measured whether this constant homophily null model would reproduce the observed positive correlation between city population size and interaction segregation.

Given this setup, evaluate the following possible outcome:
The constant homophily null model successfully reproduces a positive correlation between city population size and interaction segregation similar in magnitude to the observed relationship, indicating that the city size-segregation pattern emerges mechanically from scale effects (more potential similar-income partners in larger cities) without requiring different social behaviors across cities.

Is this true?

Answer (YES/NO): NO